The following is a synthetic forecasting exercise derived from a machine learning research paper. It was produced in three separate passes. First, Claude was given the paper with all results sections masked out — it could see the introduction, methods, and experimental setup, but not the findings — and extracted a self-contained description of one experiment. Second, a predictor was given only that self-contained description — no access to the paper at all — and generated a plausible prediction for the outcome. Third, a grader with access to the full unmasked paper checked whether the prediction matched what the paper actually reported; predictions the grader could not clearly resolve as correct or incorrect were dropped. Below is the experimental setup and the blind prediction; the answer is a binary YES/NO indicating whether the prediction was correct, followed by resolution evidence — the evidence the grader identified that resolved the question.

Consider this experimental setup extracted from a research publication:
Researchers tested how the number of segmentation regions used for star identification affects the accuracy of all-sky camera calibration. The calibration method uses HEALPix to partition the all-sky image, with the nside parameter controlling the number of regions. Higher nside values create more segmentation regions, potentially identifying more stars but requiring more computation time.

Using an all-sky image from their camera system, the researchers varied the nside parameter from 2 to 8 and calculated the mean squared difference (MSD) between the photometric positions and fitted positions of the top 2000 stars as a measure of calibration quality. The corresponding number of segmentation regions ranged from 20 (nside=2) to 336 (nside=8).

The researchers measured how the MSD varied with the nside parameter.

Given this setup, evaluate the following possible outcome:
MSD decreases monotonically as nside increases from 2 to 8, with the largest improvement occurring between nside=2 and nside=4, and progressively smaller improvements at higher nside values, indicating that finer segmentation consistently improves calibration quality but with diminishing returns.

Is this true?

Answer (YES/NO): NO